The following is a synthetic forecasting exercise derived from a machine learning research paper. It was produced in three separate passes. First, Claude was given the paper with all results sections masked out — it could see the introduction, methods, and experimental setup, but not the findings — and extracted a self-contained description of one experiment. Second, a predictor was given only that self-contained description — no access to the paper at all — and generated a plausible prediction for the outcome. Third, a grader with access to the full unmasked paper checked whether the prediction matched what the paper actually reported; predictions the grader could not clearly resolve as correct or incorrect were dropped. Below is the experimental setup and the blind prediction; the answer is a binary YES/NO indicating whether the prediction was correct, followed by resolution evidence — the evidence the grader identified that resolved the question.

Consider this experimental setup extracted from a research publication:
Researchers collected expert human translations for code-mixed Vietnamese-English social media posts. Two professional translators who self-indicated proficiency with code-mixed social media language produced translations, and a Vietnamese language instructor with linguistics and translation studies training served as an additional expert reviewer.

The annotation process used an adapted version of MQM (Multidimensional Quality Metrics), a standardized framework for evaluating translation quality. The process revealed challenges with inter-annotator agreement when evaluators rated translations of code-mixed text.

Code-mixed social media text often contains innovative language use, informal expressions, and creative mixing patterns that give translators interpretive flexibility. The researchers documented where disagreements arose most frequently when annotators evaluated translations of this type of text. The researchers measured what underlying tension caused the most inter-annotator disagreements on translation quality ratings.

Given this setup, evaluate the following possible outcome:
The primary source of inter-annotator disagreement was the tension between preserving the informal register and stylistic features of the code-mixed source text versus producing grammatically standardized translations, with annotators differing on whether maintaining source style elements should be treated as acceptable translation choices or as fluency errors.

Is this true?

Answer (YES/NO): NO